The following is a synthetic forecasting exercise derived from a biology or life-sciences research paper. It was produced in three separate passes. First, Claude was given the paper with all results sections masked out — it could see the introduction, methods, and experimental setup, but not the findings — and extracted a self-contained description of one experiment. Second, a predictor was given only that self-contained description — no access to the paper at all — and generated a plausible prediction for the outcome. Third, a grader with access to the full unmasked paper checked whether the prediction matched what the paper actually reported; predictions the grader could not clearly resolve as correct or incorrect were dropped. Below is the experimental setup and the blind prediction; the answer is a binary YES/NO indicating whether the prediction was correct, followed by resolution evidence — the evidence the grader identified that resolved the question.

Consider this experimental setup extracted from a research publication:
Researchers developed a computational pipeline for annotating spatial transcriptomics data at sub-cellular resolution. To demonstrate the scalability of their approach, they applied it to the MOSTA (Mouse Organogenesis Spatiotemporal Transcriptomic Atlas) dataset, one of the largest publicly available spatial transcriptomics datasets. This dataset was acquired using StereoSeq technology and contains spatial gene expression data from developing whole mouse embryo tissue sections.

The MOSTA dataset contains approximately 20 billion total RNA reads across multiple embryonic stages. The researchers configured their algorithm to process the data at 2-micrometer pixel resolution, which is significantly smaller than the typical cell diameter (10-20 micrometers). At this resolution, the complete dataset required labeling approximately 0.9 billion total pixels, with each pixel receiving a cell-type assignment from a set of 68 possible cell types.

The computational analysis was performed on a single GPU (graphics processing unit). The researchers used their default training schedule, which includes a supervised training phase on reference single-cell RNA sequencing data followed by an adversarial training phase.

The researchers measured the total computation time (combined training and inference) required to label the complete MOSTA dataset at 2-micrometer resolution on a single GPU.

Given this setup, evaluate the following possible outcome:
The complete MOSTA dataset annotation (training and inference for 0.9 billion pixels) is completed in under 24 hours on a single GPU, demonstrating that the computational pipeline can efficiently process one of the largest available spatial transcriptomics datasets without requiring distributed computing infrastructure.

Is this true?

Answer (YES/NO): YES